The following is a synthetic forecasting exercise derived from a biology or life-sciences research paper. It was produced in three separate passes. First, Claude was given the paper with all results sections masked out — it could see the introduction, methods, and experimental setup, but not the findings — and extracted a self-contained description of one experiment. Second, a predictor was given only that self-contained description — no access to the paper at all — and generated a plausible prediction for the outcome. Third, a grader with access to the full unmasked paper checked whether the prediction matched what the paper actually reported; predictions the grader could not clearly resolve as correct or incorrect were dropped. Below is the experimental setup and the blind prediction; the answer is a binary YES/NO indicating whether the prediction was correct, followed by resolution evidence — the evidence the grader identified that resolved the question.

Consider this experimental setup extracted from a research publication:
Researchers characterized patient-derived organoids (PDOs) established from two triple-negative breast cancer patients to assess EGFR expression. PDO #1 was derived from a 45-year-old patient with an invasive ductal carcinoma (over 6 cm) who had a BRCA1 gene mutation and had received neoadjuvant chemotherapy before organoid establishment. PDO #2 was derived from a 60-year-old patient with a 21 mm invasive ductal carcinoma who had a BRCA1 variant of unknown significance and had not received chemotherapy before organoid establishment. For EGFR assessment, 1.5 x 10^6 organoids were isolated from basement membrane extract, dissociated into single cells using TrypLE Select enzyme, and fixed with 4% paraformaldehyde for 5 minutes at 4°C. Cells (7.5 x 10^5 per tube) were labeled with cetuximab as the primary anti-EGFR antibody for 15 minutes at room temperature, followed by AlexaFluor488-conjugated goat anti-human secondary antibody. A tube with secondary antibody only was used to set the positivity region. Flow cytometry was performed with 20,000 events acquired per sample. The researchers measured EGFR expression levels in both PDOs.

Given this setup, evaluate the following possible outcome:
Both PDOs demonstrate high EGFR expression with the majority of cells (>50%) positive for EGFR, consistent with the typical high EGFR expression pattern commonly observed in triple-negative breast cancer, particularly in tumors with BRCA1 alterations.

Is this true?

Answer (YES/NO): NO